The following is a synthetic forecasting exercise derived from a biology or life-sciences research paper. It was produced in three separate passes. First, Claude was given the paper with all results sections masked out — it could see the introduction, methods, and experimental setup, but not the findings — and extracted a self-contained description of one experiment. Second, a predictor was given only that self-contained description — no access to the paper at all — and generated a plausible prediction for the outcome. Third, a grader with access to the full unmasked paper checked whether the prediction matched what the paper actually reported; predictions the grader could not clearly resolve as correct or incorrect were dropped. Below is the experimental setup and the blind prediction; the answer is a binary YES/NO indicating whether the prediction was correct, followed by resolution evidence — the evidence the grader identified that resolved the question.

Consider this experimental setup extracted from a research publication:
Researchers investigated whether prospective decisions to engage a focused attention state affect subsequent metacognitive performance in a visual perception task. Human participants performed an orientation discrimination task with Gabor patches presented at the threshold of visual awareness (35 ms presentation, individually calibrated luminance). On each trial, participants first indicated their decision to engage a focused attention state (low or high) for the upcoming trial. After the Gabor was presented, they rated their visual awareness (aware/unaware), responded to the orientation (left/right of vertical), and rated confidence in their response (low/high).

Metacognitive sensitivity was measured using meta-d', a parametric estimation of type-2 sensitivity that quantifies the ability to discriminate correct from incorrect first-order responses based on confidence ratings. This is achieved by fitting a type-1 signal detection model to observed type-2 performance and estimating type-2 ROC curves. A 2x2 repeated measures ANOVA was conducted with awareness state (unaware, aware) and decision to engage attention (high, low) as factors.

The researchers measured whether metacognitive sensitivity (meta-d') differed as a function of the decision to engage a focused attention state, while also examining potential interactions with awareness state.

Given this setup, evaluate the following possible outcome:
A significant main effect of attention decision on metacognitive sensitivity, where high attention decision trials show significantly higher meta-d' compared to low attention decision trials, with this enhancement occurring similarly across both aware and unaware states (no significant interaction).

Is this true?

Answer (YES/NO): NO